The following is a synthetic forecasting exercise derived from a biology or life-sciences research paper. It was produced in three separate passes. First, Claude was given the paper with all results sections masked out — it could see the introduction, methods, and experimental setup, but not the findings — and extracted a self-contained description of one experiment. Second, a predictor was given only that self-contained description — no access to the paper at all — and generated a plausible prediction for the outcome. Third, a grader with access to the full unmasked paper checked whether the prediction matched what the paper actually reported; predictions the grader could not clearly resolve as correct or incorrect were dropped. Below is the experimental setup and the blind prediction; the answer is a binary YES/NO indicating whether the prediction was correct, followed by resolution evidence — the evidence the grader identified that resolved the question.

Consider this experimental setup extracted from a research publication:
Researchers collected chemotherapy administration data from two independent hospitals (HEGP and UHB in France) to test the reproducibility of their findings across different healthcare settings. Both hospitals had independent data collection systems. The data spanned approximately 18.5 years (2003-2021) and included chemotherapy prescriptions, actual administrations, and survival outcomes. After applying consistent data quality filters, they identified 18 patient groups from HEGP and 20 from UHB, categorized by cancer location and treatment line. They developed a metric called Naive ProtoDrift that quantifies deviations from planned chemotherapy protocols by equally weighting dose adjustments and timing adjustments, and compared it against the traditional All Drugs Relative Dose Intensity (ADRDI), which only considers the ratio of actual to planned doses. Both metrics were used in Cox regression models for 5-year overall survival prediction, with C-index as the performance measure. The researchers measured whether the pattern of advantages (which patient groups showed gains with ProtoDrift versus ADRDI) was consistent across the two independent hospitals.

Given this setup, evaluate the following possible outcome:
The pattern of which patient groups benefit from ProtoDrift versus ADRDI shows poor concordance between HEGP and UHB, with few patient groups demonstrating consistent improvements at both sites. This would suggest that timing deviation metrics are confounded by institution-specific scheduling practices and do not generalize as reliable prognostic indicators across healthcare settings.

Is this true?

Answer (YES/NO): NO